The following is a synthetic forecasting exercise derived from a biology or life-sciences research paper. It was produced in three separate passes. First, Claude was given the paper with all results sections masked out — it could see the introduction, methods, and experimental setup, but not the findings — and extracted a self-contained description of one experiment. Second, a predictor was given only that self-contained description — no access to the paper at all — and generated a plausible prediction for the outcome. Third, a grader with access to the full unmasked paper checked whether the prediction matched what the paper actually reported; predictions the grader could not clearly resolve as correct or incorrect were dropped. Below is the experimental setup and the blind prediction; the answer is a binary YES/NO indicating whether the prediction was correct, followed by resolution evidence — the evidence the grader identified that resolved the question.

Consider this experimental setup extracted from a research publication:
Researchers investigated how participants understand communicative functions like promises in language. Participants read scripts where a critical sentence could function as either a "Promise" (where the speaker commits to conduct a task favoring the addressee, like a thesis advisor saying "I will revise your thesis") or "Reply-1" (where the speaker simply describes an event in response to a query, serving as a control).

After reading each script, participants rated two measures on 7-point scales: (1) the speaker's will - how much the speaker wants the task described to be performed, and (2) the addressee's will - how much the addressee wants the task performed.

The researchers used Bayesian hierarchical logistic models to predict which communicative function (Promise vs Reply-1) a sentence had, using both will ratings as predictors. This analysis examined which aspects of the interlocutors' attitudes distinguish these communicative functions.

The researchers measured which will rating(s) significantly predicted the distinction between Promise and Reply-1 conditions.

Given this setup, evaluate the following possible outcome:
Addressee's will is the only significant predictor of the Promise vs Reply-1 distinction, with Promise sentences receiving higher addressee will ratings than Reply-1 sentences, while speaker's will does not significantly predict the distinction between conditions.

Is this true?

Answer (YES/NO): YES